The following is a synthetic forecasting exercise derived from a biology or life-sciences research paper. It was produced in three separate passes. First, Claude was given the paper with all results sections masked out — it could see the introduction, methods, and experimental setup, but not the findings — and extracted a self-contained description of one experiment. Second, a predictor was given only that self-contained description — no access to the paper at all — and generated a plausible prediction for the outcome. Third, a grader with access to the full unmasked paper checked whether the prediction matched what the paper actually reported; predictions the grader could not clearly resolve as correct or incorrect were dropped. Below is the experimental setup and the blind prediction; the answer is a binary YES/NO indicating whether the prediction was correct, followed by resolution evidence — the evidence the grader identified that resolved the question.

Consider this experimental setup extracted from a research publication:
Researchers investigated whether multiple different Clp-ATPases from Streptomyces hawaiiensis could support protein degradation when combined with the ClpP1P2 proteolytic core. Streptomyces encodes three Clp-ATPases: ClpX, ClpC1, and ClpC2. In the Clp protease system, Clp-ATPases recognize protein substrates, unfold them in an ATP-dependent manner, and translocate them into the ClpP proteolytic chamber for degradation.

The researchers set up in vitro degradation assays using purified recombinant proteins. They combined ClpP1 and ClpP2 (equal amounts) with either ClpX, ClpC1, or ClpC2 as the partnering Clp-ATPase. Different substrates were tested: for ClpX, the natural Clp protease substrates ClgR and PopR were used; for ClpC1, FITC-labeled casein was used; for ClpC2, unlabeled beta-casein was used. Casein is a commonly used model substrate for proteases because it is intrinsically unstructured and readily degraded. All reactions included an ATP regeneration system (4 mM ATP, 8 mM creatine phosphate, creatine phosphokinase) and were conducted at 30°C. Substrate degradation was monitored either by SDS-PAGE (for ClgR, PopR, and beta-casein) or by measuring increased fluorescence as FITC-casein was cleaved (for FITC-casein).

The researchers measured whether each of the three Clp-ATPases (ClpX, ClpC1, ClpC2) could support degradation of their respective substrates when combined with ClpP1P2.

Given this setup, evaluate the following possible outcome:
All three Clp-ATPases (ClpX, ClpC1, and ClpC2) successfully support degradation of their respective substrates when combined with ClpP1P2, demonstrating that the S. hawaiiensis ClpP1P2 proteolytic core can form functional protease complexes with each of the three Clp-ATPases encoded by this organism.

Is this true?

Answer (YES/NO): YES